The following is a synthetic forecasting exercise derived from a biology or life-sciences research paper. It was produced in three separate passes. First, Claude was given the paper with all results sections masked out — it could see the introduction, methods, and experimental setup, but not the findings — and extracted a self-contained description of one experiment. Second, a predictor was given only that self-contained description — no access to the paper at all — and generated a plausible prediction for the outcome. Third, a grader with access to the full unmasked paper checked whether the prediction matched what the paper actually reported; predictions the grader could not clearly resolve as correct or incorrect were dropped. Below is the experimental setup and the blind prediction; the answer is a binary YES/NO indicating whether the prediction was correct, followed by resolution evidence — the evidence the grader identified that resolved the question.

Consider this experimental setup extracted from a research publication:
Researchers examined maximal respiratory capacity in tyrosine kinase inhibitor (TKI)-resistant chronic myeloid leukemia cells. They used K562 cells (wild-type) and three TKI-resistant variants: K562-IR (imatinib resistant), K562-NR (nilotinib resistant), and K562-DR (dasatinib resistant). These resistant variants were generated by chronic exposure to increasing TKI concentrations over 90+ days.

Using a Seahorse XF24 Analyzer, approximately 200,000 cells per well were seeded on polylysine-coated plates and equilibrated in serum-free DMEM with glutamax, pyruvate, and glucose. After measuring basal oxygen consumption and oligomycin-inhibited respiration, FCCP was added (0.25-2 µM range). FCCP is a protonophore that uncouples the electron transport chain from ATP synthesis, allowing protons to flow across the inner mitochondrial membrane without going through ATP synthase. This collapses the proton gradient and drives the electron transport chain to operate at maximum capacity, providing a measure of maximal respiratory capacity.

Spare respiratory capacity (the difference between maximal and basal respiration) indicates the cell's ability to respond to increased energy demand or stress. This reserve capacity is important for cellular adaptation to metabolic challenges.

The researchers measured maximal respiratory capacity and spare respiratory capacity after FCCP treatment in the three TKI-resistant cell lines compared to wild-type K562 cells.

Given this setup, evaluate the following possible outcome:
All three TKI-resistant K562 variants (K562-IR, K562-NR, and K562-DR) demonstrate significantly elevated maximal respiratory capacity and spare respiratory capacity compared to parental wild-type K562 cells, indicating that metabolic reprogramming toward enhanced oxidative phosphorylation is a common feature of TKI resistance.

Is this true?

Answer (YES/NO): NO